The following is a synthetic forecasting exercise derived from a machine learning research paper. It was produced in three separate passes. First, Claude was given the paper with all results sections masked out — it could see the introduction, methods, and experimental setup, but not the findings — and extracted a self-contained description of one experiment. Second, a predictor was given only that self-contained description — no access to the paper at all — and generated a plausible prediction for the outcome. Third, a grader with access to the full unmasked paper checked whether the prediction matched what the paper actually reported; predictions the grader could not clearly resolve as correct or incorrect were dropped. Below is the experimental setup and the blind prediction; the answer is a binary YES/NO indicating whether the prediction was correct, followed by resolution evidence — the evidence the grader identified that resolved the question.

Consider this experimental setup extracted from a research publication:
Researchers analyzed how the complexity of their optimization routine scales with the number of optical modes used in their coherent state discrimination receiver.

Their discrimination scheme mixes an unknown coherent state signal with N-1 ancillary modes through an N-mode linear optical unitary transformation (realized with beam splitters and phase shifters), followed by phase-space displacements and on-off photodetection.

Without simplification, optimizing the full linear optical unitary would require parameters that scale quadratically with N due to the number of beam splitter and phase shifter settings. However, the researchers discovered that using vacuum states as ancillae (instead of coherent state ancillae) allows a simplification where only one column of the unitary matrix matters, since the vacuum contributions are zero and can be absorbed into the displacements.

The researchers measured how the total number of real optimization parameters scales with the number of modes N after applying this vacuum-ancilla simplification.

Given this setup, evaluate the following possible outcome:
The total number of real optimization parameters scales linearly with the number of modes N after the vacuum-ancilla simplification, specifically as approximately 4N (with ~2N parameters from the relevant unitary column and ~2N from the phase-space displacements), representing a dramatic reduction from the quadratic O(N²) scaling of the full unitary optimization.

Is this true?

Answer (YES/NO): NO